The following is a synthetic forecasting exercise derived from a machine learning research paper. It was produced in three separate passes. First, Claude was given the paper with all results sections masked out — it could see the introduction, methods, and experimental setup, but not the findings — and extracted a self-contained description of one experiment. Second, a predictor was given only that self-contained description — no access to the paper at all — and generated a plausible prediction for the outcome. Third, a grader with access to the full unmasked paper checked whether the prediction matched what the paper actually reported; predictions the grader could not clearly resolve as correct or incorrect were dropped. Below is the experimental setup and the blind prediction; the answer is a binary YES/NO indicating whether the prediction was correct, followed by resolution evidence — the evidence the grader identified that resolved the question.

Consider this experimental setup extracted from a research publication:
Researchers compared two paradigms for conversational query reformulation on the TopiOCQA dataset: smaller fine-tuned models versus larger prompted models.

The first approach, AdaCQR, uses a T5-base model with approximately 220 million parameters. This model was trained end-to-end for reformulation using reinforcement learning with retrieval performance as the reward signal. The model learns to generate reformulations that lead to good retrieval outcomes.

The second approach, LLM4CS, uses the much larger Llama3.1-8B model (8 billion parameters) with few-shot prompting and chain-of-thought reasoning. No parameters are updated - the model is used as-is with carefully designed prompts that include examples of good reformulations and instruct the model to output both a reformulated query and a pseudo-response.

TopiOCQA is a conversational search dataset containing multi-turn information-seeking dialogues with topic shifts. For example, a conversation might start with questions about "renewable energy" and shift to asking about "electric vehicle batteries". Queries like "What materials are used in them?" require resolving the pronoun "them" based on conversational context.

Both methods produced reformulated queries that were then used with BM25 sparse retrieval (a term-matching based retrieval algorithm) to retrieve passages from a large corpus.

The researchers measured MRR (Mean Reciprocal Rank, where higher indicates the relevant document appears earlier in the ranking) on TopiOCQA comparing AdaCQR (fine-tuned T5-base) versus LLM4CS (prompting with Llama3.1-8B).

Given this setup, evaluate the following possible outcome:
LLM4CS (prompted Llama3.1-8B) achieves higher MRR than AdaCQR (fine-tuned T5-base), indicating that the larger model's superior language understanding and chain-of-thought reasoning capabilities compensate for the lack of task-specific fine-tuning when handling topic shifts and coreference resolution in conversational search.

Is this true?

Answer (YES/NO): YES